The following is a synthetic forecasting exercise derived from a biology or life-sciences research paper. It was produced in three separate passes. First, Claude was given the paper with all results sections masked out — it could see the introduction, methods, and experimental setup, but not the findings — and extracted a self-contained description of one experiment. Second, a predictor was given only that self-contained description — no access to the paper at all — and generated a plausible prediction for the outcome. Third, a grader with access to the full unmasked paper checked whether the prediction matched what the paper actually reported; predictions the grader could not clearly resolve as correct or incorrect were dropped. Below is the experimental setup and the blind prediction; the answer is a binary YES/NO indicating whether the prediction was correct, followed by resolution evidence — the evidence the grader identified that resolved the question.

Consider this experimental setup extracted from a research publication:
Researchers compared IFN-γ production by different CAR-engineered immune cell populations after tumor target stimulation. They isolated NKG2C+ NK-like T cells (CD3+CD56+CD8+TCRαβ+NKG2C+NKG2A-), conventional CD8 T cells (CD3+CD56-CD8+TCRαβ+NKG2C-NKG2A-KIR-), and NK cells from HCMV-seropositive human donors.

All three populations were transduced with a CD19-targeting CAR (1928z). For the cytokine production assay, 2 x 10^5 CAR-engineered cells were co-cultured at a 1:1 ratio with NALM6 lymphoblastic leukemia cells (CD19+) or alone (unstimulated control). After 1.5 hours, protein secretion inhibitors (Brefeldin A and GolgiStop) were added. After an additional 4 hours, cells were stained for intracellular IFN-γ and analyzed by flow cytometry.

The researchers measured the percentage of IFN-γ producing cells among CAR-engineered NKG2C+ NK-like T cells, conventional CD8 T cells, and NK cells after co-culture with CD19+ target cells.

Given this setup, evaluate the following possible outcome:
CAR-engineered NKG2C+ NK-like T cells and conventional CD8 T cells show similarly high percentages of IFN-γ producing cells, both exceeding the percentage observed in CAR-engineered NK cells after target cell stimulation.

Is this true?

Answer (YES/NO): NO